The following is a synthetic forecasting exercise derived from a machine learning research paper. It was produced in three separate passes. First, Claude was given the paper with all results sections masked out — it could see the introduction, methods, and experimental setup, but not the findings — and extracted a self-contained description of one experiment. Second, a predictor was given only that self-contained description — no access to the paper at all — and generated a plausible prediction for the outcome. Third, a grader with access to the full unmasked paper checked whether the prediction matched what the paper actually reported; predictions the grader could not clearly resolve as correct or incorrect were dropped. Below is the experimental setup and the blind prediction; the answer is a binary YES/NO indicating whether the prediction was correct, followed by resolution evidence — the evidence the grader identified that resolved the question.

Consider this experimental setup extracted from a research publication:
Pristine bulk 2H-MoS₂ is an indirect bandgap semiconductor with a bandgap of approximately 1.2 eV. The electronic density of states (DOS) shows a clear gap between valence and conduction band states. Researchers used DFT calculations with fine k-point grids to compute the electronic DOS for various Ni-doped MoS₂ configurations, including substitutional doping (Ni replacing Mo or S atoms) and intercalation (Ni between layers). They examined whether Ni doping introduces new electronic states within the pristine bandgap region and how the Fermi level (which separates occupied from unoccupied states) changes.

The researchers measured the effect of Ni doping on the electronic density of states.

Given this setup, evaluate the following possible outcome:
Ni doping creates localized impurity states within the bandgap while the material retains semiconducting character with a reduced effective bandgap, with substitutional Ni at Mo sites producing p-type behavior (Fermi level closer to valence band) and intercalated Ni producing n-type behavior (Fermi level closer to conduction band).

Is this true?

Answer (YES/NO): NO